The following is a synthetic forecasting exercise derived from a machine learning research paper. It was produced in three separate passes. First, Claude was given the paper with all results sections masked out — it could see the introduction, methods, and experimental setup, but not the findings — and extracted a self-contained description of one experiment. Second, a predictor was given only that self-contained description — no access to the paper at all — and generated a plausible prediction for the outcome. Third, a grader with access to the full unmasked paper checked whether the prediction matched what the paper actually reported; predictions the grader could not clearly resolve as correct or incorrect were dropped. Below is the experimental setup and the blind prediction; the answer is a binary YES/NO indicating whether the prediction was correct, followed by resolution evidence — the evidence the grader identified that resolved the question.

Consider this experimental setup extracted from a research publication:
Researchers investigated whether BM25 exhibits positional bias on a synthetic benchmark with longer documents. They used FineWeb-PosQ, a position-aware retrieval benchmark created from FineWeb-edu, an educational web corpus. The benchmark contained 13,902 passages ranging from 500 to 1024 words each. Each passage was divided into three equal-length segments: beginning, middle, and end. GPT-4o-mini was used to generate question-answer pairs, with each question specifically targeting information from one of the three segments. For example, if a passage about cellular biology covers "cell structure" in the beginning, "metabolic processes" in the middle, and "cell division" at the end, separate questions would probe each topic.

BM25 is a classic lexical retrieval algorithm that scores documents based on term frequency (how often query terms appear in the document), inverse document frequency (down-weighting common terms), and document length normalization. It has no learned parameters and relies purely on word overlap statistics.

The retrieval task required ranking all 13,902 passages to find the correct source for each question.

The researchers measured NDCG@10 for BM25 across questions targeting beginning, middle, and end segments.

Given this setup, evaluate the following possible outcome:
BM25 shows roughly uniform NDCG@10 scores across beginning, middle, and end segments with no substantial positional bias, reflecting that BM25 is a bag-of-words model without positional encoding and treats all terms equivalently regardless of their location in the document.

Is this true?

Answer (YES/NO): YES